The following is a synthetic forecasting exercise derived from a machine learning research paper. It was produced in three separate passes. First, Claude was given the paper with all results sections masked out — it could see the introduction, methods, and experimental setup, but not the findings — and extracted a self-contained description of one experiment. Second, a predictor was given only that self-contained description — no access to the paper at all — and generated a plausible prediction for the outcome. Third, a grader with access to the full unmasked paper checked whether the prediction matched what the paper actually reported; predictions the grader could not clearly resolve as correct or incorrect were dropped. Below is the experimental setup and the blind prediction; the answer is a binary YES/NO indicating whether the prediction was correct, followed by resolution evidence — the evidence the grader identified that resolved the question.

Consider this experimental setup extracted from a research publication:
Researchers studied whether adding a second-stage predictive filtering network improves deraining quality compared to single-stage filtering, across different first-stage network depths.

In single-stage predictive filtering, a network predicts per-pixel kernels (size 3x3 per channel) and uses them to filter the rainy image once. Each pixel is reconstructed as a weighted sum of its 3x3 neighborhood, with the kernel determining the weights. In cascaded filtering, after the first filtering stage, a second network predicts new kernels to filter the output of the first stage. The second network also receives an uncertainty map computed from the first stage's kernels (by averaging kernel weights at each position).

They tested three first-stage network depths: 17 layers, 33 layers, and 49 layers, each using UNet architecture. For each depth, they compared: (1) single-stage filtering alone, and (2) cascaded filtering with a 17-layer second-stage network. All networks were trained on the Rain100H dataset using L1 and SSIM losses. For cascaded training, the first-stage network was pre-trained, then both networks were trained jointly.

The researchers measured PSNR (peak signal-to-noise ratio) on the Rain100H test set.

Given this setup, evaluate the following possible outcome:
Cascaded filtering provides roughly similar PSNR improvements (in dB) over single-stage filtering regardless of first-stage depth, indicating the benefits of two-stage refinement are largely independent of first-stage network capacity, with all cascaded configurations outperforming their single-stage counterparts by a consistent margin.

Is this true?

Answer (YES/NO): NO